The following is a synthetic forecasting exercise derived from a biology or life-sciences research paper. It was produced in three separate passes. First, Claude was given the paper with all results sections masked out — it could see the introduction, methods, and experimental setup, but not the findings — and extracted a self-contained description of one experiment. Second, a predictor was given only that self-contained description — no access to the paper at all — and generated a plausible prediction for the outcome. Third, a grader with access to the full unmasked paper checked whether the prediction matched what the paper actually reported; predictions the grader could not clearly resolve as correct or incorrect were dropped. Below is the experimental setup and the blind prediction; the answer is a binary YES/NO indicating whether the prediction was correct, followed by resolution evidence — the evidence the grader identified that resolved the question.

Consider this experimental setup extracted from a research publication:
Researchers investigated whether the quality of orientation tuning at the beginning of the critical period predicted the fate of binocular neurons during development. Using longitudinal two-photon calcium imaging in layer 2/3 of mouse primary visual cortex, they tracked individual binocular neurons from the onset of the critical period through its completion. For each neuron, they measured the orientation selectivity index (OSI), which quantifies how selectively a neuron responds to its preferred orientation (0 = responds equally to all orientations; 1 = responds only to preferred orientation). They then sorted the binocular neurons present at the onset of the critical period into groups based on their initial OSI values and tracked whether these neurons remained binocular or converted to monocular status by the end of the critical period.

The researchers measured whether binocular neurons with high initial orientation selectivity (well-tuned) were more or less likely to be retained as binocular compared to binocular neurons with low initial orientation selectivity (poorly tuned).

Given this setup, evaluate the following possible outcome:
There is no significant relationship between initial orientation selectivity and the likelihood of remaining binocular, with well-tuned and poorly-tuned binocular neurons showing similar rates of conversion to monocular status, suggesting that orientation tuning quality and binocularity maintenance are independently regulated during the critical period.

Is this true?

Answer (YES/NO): NO